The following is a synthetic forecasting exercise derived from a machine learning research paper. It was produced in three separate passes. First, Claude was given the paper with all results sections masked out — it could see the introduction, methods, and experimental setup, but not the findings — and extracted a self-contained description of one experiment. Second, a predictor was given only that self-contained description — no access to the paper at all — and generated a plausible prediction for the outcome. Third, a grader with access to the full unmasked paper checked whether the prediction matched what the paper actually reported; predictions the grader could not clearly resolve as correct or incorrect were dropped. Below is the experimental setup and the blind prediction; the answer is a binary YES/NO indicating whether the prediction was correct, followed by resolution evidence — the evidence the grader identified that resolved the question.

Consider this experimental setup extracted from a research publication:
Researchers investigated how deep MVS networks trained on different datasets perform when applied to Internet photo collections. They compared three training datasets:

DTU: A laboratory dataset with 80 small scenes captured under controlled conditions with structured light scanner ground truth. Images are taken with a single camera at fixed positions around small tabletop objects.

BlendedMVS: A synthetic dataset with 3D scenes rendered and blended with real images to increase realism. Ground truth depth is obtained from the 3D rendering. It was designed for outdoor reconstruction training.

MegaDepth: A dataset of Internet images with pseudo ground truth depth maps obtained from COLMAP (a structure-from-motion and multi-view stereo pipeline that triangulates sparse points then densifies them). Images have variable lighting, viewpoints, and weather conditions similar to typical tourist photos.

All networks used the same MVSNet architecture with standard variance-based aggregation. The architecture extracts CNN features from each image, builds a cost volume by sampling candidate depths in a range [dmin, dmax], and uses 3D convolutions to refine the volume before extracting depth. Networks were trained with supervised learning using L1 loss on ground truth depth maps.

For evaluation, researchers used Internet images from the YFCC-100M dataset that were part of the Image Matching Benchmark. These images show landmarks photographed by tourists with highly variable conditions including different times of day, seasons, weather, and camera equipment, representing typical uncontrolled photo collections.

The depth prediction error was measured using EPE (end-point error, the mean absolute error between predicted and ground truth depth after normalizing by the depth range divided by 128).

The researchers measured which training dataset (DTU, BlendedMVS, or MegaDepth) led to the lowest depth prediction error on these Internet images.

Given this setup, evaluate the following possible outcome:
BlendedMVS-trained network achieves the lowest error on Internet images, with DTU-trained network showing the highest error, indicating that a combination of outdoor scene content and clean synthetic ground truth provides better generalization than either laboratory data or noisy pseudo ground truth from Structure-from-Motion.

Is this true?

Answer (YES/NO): NO